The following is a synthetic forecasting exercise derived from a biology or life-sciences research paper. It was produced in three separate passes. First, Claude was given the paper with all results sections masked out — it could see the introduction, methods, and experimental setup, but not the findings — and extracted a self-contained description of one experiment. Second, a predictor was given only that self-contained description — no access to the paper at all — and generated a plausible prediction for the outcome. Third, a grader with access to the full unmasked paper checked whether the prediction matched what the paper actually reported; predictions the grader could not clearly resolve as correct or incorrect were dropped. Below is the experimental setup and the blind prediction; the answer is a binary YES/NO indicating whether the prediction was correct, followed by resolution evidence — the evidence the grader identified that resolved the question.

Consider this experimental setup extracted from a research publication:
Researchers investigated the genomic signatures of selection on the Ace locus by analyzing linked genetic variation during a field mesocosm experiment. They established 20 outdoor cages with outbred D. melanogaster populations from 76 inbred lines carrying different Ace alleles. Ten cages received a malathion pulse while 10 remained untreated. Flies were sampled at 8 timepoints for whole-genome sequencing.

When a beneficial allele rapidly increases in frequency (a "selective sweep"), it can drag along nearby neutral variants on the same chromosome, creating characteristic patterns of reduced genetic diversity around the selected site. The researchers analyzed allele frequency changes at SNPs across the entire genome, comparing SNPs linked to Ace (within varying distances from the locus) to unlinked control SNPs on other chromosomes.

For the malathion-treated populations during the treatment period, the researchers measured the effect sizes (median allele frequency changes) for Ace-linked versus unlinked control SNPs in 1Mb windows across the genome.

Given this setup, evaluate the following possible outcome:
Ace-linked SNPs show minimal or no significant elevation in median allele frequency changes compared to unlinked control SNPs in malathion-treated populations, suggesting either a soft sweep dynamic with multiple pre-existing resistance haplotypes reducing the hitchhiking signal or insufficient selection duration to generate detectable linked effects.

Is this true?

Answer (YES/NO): NO